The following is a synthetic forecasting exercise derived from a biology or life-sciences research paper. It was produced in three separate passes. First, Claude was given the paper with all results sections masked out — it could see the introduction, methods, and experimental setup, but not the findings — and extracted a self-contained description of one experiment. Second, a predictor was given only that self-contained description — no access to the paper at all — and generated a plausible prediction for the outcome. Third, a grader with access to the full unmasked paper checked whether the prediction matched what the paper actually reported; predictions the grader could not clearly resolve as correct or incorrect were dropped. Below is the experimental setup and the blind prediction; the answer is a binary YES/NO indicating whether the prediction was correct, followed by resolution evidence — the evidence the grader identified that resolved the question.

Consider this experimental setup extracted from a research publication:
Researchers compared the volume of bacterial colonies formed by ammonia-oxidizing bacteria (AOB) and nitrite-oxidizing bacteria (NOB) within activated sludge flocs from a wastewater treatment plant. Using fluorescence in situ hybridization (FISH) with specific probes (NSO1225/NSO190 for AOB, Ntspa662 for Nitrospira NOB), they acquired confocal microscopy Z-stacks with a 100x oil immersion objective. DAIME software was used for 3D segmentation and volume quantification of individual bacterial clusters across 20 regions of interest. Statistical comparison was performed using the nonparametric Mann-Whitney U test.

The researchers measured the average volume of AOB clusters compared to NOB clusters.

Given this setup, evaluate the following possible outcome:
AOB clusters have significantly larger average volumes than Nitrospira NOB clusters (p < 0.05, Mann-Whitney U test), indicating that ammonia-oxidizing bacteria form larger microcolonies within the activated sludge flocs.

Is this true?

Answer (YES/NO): NO